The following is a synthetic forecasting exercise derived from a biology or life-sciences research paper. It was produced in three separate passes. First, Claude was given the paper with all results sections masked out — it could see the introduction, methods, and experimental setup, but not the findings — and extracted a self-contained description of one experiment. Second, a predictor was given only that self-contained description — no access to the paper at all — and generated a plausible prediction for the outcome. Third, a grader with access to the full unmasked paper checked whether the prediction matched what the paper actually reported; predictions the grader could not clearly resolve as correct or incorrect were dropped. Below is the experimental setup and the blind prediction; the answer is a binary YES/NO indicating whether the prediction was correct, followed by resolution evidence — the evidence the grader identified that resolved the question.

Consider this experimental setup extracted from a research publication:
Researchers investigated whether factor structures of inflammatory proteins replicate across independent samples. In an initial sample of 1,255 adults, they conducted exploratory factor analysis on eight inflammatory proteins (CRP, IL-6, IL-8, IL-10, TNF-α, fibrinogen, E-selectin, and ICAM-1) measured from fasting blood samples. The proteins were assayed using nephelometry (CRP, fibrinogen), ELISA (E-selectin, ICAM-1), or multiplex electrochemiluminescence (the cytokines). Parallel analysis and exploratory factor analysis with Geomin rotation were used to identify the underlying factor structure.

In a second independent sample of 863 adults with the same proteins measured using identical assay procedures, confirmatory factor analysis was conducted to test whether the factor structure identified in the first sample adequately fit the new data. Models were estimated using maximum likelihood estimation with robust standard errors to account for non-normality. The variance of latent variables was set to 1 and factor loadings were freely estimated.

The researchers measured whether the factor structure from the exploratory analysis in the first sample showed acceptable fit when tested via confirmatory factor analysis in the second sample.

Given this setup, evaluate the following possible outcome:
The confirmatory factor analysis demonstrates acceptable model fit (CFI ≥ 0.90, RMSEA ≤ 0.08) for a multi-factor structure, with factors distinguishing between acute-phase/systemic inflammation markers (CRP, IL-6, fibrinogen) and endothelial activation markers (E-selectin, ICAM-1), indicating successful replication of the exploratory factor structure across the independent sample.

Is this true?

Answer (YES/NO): NO